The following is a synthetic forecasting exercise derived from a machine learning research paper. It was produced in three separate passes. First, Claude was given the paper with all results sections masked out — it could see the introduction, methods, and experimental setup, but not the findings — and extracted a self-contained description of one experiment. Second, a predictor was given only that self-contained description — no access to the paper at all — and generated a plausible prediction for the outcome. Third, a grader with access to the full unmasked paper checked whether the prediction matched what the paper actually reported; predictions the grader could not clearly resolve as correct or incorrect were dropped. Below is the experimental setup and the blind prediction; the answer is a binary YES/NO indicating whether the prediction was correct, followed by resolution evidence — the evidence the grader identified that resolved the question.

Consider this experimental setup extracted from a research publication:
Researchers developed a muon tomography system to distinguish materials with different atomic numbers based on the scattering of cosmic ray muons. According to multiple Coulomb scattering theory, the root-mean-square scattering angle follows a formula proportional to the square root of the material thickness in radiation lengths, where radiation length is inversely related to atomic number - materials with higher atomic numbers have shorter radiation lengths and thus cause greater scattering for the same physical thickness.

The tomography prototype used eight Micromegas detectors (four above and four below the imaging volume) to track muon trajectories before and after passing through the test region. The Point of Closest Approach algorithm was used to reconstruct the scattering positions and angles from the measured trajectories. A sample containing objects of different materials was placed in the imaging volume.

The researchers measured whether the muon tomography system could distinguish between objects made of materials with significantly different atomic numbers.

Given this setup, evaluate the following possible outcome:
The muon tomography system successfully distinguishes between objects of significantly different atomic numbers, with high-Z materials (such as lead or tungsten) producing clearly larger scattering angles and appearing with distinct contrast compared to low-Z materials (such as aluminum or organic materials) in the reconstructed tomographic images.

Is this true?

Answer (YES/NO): YES